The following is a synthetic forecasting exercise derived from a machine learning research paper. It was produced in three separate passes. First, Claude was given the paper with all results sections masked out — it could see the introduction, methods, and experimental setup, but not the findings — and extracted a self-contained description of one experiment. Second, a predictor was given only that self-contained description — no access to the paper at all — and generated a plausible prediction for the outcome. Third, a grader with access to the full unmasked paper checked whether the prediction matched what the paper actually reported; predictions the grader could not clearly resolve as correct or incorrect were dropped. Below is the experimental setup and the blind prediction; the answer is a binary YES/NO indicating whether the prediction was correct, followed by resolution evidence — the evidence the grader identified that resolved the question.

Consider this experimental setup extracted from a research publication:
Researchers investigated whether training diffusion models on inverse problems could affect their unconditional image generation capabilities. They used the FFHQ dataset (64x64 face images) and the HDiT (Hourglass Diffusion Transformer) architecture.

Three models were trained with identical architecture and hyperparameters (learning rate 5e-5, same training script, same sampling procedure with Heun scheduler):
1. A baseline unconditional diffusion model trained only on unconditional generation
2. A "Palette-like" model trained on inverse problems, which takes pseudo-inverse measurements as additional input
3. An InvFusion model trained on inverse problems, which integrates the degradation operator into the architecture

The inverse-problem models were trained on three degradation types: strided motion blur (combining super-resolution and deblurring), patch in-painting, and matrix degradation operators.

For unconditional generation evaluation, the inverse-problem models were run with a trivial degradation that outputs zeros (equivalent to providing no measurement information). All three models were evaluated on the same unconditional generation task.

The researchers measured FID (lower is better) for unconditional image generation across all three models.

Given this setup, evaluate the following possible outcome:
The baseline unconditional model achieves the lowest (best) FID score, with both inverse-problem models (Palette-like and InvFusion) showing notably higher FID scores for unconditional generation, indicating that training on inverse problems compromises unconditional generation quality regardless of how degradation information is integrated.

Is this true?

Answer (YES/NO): NO